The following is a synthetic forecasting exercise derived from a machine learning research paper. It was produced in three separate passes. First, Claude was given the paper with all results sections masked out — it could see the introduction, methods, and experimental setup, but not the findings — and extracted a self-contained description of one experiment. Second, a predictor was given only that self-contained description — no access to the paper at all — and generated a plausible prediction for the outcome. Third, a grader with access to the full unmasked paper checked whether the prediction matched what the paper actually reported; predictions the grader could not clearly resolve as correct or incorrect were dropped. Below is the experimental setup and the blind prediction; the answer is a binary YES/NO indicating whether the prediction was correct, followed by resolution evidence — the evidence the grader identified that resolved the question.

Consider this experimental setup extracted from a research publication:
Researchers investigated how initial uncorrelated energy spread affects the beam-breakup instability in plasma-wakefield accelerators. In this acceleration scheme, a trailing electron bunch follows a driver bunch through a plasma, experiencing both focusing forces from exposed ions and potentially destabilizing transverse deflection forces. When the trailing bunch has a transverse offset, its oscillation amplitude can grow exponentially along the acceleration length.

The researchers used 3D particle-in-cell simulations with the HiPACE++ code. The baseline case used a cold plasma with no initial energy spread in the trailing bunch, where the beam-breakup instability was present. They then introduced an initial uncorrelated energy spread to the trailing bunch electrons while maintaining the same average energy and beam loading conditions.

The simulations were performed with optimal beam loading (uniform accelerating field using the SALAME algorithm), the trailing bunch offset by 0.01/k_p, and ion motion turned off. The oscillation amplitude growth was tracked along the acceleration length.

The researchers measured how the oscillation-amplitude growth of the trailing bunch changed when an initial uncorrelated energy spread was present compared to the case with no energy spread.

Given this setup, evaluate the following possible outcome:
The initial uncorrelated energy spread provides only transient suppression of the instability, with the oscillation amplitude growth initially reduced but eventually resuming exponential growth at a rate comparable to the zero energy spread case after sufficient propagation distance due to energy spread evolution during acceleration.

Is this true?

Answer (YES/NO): NO